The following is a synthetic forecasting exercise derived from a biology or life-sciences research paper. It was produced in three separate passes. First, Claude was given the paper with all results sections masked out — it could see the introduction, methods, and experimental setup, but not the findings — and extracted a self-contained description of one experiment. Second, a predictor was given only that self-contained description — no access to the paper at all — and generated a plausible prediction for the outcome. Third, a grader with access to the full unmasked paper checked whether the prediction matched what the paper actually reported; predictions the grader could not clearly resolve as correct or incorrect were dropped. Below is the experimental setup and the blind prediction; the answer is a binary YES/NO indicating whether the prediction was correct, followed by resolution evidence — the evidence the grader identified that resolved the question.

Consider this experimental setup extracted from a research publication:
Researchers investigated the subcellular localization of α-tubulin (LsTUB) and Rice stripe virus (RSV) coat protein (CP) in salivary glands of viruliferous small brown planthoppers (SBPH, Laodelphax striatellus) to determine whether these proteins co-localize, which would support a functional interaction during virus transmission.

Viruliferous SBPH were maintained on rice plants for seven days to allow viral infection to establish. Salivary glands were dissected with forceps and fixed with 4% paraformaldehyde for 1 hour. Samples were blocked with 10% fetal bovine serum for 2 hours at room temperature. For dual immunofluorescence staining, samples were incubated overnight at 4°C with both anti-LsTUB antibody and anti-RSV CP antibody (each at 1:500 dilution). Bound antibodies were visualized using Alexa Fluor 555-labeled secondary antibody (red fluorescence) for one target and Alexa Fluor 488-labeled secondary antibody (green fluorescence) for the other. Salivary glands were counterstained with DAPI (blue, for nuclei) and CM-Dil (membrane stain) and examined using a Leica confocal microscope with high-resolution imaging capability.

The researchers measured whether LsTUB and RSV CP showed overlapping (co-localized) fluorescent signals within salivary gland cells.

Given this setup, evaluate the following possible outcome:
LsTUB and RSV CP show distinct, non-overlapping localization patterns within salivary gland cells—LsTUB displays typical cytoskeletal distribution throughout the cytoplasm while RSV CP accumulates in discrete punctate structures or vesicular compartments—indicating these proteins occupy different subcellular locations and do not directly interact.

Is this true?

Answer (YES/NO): NO